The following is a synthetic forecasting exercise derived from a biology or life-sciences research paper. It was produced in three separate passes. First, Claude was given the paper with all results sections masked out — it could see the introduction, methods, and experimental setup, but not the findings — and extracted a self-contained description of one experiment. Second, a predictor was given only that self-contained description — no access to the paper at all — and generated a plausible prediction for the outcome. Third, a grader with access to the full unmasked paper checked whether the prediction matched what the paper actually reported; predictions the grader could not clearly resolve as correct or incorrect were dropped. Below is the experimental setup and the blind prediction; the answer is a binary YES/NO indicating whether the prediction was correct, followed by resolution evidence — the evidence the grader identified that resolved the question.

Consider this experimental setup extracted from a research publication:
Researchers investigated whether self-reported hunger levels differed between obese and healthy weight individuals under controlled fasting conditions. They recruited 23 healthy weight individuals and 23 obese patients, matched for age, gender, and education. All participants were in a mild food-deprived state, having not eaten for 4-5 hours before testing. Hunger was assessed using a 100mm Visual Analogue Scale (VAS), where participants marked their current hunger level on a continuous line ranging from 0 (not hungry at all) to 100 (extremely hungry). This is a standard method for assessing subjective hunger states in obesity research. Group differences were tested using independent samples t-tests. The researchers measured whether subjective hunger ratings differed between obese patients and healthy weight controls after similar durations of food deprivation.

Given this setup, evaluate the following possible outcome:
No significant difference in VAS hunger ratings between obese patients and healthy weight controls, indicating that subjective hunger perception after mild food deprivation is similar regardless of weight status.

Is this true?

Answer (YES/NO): YES